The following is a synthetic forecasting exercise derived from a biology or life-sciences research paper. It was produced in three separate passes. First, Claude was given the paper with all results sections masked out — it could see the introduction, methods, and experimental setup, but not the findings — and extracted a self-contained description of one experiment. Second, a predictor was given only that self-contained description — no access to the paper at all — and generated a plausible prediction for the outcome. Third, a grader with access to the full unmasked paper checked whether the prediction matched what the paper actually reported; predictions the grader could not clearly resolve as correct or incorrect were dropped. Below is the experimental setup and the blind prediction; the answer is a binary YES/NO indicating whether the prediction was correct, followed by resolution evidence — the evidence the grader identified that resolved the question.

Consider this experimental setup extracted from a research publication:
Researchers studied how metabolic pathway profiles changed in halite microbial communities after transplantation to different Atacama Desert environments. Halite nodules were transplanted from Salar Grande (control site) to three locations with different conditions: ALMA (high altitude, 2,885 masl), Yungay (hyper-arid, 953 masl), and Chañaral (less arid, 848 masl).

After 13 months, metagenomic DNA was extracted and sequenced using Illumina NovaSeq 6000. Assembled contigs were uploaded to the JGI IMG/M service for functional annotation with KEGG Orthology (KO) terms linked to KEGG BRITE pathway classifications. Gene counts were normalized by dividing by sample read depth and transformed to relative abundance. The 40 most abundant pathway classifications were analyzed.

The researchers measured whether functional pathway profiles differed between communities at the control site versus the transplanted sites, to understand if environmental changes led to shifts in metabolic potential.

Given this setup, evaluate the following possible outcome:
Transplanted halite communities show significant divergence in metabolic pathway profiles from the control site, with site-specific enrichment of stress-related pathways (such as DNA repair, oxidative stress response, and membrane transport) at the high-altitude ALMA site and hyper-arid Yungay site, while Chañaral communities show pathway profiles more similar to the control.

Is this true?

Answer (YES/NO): NO